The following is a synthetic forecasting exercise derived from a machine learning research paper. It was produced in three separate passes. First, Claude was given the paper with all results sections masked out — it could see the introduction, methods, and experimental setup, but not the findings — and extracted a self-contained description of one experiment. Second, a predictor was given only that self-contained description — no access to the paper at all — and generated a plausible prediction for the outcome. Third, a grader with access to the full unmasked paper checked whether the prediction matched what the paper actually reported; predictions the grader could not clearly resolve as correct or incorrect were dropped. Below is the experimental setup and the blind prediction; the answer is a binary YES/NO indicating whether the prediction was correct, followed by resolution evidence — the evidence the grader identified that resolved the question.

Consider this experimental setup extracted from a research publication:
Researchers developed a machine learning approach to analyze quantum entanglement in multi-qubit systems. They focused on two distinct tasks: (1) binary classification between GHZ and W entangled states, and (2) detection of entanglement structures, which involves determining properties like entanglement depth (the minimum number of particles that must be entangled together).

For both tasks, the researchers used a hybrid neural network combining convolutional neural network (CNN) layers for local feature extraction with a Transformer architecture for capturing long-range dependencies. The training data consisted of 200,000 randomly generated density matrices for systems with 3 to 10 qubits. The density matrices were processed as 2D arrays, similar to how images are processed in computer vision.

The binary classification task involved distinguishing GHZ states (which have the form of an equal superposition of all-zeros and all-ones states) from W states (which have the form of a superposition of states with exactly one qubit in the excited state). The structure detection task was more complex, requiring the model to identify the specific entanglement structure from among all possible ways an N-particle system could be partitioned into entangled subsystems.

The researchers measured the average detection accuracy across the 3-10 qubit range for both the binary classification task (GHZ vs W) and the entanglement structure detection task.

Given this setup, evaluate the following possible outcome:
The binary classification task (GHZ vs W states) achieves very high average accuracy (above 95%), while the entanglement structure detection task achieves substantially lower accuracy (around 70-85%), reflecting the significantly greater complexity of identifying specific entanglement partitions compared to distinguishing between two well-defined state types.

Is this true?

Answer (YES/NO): NO